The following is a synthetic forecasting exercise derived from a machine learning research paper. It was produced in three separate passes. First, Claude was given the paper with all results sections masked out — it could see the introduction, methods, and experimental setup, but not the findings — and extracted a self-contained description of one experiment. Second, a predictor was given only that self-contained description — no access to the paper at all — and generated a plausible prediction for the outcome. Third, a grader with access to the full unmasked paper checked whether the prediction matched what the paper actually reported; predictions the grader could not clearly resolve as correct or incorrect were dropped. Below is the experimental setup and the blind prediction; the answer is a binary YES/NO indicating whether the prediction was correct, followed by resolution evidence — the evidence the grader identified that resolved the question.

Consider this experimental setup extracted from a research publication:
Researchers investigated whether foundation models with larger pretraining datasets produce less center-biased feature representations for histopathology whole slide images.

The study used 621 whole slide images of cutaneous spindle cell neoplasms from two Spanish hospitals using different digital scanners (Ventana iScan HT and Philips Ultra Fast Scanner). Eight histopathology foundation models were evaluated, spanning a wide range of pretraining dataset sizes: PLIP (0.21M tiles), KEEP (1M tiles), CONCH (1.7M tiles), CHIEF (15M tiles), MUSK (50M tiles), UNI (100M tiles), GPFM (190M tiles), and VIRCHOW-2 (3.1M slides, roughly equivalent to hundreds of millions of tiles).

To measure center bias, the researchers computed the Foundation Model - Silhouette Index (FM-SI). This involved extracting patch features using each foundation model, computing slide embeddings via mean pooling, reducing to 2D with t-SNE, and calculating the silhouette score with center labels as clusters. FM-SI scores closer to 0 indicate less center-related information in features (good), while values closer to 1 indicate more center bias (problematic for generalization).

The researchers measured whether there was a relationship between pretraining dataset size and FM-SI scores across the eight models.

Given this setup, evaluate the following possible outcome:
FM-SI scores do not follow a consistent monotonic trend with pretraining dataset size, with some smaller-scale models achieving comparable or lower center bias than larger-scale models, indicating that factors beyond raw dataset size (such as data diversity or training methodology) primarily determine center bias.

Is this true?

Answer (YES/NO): YES